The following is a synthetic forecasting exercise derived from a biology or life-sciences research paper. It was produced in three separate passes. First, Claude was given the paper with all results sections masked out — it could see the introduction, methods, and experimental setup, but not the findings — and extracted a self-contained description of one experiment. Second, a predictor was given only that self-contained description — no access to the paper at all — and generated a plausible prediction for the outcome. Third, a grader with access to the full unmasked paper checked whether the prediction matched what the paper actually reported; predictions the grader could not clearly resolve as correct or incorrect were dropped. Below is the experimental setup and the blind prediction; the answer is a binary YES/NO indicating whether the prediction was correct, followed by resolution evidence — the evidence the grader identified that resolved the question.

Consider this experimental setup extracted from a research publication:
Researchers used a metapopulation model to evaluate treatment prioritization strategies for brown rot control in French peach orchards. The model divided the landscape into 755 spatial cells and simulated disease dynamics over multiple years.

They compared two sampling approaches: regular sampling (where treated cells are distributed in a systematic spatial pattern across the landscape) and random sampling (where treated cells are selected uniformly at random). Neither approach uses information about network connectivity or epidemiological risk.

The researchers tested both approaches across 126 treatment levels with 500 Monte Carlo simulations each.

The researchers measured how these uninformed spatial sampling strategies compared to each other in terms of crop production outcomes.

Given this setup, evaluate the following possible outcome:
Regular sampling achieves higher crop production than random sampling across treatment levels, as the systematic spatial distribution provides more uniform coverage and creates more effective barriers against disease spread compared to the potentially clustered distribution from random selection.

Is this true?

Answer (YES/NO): NO